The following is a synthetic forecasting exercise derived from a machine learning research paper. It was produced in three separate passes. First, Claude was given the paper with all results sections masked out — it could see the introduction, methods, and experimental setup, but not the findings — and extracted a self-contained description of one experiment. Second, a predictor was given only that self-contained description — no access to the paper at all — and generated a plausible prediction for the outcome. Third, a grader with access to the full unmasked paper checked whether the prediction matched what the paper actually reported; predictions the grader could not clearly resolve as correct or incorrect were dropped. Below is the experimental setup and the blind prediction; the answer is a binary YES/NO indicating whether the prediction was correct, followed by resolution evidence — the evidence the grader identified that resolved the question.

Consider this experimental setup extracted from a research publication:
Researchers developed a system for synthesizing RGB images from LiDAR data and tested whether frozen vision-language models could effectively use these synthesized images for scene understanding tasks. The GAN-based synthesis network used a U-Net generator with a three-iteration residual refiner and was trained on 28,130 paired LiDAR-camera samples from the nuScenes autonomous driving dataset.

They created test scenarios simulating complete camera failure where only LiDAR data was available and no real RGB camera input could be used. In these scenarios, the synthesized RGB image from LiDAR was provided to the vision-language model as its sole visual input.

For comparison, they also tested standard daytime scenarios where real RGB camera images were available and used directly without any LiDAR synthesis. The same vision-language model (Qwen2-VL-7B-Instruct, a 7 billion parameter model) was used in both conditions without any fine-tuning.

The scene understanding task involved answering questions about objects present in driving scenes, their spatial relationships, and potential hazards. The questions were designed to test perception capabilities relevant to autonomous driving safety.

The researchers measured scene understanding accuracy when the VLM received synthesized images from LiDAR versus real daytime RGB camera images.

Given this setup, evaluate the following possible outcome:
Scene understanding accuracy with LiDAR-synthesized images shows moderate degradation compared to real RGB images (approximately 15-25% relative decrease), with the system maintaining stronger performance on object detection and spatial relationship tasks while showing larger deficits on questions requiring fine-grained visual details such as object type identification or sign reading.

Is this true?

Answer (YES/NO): NO